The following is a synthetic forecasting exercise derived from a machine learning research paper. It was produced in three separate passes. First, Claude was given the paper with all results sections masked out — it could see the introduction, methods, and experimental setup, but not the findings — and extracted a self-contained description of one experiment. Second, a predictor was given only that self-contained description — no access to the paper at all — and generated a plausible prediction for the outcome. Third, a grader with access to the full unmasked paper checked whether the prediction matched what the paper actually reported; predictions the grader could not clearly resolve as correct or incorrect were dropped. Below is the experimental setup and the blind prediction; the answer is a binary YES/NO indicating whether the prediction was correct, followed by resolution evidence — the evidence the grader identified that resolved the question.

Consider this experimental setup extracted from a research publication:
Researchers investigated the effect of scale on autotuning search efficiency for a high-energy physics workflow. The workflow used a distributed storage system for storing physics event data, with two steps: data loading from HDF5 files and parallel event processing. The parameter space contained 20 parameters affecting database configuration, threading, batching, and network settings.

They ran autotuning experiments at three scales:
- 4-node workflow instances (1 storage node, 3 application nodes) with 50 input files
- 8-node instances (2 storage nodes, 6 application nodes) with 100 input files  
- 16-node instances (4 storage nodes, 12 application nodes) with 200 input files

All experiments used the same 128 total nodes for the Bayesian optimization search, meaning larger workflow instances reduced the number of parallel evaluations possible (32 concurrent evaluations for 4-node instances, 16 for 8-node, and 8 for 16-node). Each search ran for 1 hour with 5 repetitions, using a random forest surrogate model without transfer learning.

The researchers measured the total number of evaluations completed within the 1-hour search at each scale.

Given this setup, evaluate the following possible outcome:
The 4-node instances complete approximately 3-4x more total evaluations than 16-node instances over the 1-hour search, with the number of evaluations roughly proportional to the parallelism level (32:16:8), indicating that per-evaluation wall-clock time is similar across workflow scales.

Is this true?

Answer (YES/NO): NO